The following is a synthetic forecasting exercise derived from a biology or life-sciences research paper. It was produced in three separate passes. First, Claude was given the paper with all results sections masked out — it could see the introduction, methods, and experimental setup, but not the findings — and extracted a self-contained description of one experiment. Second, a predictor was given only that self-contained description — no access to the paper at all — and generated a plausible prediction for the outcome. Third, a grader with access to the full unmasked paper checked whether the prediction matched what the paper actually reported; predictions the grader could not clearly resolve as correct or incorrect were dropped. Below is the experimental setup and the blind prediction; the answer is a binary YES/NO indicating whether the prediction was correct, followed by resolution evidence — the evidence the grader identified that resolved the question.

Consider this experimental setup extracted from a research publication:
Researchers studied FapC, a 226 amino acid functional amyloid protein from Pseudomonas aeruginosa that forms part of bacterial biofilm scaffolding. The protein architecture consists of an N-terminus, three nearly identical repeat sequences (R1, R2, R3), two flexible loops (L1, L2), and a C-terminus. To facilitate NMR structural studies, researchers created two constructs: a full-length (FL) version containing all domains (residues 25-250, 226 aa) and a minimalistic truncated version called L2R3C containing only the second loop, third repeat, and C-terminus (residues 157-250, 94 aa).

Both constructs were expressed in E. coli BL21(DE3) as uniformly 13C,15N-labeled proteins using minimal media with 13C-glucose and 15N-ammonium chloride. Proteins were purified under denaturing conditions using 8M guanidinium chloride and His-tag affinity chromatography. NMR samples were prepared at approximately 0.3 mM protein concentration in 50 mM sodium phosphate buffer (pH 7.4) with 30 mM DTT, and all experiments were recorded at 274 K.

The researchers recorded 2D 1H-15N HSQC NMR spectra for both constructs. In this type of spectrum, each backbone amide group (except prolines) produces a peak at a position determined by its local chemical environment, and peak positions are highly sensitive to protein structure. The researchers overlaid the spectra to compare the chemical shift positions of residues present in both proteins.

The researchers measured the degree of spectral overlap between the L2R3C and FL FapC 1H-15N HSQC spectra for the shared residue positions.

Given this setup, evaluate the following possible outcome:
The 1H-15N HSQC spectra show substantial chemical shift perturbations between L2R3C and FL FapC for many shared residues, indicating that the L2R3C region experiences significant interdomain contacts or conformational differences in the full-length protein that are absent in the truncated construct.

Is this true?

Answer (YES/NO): NO